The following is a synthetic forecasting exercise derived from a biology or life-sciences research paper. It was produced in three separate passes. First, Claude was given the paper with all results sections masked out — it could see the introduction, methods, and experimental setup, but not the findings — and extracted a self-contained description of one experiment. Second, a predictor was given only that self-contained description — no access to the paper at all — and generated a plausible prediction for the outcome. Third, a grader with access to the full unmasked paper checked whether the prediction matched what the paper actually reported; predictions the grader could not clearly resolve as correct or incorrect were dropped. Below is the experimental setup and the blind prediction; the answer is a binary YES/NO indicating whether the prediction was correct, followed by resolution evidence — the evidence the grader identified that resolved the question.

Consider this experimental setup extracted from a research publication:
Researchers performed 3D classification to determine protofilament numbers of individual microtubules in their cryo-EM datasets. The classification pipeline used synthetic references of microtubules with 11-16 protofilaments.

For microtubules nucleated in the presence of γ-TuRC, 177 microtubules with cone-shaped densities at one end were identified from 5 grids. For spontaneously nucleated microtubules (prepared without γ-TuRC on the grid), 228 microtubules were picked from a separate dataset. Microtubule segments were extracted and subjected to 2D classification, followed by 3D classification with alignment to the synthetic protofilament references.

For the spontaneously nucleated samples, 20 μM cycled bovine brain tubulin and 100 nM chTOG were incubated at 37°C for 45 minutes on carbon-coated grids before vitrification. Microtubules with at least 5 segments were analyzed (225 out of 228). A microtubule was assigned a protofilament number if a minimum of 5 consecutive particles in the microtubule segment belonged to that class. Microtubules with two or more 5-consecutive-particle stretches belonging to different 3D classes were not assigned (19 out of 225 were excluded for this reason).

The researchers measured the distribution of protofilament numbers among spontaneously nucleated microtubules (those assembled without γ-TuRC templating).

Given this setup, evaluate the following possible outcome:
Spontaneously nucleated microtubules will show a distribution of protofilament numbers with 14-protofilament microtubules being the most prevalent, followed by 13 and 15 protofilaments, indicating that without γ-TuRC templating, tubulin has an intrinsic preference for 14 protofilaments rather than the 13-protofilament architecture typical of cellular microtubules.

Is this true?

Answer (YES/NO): NO